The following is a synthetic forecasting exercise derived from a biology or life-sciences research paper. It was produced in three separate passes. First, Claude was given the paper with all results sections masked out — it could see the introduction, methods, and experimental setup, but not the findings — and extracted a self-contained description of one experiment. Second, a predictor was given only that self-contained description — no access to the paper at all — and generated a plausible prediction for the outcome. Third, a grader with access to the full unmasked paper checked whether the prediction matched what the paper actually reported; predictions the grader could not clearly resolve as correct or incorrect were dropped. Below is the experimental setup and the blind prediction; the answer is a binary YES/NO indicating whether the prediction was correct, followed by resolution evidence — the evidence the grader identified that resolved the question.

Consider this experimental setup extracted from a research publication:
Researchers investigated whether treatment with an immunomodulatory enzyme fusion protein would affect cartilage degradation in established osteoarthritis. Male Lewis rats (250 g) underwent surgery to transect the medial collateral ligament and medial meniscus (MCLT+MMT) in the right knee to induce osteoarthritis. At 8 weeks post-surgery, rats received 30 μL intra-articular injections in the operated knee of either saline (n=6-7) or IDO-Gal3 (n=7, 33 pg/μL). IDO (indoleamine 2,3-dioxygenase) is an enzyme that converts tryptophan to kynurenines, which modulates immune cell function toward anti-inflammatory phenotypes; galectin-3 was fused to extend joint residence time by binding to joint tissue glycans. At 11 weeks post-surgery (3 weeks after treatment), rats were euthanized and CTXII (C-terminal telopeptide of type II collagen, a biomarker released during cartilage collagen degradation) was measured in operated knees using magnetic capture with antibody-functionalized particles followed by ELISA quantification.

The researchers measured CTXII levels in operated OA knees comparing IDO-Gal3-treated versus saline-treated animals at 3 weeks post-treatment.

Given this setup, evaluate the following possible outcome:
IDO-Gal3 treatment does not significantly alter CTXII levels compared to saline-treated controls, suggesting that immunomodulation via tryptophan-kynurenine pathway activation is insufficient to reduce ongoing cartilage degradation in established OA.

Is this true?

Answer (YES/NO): NO